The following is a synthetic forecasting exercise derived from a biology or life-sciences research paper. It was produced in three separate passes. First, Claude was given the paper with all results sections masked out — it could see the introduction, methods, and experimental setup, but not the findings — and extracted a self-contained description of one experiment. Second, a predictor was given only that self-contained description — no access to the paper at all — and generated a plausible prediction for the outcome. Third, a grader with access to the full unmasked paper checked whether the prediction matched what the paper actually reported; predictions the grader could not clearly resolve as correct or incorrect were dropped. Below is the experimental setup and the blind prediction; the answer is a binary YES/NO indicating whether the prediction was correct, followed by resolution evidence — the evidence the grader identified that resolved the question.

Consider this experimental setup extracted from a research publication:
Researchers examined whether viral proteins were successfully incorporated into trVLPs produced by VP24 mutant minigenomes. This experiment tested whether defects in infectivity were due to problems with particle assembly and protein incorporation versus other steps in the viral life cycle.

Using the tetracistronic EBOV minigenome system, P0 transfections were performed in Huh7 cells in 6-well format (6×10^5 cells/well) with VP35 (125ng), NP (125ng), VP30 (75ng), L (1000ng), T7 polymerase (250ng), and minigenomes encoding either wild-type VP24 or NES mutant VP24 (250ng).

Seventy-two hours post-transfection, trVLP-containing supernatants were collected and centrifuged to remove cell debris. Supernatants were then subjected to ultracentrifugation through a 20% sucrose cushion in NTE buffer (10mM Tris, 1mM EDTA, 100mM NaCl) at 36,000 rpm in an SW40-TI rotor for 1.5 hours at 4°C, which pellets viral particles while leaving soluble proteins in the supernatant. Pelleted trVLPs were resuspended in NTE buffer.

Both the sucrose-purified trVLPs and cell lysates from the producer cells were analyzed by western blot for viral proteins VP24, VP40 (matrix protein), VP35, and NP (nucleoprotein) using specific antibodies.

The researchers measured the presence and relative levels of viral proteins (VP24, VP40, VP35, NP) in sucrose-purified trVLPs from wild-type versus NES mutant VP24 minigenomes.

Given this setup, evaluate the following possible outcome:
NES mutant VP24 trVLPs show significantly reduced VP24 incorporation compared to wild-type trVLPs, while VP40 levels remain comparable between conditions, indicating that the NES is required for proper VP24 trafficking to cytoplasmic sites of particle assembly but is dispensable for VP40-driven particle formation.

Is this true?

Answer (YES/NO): NO